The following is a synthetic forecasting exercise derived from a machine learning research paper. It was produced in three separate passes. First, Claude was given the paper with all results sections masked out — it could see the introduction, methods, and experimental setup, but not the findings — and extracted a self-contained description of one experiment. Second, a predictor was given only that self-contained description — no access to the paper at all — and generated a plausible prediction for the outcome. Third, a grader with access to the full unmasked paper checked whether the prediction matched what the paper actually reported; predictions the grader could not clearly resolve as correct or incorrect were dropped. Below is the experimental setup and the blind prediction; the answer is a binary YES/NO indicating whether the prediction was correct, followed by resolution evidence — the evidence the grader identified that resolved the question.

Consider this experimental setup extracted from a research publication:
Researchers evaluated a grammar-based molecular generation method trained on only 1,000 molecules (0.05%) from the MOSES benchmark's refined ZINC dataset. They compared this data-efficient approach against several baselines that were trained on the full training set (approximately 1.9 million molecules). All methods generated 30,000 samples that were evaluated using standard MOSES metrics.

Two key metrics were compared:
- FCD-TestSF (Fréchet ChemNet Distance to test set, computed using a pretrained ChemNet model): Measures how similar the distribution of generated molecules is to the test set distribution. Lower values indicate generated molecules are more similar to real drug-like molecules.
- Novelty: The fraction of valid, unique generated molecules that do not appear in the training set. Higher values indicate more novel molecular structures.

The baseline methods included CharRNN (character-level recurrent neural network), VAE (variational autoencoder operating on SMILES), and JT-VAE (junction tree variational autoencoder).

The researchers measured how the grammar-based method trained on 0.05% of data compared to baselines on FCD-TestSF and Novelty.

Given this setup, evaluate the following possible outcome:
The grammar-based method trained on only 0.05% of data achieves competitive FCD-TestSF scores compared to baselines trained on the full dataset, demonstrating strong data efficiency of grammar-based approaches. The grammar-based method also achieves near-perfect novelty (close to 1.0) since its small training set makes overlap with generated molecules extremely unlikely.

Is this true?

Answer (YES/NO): NO